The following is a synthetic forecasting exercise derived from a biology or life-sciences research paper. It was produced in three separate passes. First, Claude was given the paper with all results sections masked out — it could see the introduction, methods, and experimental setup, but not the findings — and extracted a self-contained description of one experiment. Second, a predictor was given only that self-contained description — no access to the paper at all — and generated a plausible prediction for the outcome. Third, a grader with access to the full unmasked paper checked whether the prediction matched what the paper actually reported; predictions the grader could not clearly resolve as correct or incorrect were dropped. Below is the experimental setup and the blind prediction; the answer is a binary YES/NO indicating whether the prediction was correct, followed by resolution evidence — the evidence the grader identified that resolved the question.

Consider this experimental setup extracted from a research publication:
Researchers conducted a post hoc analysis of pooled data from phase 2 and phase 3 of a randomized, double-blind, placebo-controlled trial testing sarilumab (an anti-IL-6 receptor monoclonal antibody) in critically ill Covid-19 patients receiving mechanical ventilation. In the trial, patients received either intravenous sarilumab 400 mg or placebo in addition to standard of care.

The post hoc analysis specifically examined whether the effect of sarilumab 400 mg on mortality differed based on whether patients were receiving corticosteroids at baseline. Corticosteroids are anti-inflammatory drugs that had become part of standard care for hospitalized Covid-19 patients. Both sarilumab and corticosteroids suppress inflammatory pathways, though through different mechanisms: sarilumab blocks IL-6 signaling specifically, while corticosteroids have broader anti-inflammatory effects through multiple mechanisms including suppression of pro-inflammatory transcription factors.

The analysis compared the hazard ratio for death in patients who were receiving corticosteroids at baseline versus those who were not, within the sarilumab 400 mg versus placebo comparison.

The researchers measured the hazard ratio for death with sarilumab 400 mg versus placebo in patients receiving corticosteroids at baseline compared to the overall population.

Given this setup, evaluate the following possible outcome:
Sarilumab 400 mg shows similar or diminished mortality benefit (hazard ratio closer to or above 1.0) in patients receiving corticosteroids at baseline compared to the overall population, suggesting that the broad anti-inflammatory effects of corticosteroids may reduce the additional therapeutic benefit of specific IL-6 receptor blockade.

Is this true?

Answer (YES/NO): NO